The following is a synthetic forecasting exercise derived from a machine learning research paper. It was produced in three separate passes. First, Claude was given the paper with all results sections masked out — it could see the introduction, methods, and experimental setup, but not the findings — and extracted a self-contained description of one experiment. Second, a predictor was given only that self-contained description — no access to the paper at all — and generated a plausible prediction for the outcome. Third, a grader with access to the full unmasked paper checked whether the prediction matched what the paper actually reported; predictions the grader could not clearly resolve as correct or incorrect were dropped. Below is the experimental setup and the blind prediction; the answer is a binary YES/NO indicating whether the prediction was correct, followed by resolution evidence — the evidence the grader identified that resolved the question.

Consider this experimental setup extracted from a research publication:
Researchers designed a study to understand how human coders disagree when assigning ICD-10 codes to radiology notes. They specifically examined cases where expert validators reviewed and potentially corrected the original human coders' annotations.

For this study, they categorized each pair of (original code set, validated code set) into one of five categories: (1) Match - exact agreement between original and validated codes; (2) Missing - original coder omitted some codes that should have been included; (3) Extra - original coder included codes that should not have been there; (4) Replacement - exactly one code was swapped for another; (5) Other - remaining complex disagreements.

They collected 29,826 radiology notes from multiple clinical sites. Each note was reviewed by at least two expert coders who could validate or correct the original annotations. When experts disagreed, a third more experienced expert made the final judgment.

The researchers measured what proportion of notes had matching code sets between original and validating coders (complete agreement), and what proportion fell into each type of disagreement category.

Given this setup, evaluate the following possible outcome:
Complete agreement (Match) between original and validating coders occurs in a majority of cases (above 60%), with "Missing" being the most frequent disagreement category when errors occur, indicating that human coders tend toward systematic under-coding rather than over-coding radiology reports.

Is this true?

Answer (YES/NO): NO